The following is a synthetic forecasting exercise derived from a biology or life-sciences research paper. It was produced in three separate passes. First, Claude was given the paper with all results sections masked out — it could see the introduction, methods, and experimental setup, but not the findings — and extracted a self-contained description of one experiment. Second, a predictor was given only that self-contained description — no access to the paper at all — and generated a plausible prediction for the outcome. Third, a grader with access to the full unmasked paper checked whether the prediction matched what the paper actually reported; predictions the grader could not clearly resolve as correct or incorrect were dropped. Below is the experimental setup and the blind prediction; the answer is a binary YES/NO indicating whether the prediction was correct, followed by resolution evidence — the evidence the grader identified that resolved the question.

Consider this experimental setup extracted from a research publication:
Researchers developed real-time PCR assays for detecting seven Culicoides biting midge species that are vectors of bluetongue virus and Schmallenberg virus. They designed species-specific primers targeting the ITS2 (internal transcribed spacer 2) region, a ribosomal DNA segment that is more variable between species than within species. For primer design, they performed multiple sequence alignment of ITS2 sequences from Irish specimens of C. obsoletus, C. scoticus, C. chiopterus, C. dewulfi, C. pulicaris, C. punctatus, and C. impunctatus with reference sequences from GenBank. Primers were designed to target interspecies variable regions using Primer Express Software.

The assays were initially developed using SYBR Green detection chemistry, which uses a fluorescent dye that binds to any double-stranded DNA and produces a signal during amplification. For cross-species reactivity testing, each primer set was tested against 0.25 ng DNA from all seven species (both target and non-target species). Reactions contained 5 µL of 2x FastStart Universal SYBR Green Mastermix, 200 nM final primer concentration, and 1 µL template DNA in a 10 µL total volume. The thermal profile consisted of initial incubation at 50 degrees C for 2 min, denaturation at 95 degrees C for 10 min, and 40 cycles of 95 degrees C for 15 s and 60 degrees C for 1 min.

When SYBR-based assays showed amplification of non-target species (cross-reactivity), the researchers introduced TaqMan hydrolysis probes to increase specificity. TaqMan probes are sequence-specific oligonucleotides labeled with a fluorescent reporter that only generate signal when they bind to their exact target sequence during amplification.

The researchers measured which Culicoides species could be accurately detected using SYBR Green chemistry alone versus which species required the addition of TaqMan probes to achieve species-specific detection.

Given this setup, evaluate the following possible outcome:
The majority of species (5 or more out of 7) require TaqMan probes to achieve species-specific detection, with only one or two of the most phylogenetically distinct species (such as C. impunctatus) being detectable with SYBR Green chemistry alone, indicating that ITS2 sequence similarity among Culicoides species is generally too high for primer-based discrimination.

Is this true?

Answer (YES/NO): NO